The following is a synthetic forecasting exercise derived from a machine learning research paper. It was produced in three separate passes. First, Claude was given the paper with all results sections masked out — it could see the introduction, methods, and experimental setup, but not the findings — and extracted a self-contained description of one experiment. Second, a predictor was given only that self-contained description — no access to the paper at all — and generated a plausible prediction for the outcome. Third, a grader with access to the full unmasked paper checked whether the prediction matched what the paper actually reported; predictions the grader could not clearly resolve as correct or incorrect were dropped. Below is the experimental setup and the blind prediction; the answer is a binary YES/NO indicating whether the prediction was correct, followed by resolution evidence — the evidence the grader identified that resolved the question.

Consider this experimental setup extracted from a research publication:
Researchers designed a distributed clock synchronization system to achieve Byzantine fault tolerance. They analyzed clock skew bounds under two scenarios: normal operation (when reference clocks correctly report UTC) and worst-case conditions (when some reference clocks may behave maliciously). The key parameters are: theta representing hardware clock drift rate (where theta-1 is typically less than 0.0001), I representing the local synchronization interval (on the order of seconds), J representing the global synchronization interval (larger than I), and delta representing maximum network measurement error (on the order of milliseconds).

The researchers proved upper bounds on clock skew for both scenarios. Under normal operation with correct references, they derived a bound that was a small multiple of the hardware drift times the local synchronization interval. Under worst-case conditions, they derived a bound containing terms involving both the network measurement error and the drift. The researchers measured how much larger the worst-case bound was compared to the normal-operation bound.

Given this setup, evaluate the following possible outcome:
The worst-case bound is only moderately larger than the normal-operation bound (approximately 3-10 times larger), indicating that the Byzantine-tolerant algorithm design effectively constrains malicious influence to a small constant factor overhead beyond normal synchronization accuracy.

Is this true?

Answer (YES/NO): NO